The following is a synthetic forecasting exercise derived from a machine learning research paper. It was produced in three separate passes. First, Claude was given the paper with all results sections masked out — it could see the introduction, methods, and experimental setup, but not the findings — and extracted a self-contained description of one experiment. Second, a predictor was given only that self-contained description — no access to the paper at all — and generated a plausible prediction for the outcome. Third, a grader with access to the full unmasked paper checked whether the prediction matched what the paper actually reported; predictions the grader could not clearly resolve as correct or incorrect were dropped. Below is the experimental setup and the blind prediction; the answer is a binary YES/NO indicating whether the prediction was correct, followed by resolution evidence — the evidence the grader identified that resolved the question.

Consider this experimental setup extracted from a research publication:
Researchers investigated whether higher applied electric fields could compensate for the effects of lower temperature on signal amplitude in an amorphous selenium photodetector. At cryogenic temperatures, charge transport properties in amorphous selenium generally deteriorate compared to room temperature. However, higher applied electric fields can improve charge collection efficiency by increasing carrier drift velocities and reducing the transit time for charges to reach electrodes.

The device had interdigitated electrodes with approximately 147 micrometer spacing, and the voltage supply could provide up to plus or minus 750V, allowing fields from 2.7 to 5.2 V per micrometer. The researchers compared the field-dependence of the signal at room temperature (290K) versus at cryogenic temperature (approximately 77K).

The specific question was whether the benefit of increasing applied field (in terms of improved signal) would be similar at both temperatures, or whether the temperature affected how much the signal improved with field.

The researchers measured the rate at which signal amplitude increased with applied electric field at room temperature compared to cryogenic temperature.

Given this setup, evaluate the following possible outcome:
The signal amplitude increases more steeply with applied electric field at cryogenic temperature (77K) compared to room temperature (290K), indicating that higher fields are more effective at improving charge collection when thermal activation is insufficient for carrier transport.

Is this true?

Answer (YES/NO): NO